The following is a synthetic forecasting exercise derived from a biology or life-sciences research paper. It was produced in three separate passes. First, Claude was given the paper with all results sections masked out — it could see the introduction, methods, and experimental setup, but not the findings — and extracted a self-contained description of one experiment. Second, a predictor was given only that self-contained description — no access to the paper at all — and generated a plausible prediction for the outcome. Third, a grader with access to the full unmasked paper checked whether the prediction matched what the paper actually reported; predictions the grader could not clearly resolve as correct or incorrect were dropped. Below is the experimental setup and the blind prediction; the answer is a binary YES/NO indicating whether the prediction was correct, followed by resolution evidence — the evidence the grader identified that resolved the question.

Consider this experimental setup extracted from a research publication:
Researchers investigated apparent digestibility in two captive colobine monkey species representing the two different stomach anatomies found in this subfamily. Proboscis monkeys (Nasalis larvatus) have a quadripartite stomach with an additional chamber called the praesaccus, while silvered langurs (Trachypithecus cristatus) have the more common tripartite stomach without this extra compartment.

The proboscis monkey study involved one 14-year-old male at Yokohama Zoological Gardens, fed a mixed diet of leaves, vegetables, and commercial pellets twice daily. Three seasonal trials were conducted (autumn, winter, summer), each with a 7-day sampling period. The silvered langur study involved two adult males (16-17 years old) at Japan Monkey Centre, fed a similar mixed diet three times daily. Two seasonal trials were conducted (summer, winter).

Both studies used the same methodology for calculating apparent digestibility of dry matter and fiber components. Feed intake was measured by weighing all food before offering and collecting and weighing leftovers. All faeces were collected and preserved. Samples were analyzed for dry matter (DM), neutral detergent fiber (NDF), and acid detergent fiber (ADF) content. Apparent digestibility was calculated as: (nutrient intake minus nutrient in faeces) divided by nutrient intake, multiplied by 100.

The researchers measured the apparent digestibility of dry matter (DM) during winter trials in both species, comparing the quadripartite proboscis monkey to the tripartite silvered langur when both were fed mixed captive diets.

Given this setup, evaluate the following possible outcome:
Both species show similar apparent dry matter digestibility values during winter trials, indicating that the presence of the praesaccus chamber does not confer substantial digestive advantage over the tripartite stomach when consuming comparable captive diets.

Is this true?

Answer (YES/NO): NO